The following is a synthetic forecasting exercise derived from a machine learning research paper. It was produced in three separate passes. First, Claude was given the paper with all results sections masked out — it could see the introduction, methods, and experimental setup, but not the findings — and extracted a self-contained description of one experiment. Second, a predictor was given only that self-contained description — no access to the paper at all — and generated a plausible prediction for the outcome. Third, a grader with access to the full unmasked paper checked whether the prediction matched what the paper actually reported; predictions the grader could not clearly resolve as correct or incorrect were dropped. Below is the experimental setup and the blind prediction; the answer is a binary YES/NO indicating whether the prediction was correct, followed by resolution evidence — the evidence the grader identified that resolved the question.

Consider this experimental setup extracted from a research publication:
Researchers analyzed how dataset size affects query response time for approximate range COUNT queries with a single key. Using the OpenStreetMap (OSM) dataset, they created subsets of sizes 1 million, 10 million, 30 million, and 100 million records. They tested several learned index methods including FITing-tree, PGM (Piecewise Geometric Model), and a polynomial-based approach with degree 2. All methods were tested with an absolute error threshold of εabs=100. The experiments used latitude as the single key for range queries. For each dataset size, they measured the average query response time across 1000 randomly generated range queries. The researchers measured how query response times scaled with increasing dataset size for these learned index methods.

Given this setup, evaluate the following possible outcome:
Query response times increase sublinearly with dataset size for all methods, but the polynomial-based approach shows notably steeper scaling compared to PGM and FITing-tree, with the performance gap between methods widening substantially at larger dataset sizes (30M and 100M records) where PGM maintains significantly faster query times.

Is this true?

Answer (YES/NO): NO